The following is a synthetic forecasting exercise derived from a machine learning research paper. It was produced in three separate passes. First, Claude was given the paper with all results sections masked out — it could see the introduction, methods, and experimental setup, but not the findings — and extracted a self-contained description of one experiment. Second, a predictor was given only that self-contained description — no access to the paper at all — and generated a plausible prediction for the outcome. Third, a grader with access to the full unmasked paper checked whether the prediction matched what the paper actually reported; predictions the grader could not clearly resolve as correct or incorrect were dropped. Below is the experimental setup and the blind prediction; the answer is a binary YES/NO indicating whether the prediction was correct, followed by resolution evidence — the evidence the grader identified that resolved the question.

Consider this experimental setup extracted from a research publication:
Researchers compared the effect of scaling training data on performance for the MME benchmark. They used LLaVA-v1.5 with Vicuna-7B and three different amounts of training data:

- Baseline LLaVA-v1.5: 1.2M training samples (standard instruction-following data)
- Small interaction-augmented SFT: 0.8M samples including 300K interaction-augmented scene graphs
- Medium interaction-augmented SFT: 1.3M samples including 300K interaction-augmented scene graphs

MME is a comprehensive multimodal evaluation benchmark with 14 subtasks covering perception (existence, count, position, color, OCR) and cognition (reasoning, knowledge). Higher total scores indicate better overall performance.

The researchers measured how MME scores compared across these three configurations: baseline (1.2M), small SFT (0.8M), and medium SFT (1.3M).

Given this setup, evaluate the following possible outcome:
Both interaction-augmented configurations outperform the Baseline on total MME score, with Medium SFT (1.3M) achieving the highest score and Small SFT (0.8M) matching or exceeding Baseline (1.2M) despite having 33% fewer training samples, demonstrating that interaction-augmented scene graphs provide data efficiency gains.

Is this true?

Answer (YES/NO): NO